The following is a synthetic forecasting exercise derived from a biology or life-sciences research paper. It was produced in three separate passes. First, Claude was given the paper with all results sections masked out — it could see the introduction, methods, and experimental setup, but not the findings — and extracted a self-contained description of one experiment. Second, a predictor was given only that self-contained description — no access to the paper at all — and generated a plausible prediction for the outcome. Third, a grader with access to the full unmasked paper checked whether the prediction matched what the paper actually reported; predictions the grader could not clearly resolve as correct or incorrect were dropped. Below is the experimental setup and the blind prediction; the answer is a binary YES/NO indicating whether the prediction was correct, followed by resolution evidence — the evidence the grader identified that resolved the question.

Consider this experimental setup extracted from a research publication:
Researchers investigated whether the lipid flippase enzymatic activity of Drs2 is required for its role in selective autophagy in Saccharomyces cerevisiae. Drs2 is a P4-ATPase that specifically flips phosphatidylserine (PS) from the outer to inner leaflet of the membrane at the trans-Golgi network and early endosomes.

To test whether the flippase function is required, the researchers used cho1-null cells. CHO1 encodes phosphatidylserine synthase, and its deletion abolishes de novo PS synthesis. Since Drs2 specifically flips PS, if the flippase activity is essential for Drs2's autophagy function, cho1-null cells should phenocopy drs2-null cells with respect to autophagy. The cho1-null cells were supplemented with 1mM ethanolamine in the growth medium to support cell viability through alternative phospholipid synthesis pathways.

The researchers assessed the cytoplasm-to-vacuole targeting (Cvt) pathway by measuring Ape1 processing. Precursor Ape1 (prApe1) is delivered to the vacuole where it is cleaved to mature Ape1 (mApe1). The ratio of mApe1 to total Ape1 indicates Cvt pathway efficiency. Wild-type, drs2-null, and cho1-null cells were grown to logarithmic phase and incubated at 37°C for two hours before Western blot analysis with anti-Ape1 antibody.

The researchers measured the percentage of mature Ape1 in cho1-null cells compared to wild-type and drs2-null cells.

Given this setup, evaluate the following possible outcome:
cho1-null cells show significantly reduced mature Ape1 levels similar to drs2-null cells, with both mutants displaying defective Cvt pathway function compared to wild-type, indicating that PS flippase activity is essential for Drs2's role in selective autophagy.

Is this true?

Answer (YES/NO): NO